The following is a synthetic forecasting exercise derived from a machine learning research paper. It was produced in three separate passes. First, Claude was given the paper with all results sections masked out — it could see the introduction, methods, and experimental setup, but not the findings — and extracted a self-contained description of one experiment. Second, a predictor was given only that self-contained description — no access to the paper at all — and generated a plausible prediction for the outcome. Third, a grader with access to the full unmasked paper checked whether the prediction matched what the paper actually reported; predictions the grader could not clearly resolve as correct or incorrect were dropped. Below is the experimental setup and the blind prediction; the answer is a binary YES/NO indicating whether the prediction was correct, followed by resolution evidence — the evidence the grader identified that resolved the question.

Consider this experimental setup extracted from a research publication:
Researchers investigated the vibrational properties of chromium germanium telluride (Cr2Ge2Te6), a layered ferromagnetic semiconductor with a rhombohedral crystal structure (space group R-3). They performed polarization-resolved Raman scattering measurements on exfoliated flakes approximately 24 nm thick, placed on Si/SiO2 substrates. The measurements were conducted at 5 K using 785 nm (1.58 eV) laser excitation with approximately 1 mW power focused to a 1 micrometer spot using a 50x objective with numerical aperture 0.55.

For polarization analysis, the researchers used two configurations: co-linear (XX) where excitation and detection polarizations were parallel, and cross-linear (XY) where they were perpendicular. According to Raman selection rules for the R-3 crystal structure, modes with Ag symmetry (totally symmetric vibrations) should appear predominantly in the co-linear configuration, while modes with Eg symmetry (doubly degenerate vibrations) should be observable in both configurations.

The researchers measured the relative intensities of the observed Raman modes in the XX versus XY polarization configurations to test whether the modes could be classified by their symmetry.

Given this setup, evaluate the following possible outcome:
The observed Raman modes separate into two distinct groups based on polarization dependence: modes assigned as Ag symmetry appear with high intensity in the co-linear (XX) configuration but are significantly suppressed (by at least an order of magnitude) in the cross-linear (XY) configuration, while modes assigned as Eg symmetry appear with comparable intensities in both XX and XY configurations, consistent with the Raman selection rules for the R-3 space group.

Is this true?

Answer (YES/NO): YES